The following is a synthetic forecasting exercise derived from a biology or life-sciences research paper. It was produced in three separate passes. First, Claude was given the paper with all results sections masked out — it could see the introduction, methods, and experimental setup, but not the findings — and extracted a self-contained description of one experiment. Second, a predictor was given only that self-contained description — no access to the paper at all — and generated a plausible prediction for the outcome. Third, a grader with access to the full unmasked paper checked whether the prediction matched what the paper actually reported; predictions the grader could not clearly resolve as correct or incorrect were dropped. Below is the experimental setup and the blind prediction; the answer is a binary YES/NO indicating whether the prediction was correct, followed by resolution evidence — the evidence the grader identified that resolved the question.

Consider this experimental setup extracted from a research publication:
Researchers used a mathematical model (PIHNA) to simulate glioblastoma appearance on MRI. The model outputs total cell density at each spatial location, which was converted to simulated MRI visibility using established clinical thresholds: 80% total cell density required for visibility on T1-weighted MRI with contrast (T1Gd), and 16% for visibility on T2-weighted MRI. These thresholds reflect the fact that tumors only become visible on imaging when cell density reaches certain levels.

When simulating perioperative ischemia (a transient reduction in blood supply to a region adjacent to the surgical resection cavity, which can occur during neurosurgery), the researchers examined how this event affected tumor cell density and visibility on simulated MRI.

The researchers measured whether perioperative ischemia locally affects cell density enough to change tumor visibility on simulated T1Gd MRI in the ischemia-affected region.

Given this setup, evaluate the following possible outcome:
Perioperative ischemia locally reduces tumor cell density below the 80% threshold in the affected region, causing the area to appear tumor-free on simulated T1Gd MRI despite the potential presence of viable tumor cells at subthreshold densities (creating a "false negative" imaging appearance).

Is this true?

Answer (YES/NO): YES